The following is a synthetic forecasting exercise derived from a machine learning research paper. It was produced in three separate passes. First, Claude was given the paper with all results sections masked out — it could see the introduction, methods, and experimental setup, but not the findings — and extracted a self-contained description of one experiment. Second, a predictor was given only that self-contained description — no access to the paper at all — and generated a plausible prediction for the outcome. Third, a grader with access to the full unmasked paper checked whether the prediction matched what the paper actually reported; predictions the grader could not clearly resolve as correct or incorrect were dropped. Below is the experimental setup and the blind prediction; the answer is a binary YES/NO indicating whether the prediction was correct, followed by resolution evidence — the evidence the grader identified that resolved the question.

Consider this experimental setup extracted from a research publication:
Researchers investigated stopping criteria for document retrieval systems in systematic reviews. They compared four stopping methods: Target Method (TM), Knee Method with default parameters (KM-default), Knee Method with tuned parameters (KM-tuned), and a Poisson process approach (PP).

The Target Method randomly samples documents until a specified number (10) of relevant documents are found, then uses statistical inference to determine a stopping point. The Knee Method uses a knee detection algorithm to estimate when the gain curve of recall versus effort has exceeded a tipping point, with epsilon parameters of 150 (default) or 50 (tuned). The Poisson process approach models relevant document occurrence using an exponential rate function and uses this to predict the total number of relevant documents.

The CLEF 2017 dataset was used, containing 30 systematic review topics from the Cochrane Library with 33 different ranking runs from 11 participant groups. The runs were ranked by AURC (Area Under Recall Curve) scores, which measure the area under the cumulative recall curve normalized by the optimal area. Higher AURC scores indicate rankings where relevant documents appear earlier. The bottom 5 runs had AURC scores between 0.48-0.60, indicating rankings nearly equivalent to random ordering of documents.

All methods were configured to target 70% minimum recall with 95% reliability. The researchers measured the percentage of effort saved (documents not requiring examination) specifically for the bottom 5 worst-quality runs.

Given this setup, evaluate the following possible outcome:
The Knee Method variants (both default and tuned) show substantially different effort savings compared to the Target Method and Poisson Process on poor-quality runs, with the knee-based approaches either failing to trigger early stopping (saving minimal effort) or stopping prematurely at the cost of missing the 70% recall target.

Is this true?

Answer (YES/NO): YES